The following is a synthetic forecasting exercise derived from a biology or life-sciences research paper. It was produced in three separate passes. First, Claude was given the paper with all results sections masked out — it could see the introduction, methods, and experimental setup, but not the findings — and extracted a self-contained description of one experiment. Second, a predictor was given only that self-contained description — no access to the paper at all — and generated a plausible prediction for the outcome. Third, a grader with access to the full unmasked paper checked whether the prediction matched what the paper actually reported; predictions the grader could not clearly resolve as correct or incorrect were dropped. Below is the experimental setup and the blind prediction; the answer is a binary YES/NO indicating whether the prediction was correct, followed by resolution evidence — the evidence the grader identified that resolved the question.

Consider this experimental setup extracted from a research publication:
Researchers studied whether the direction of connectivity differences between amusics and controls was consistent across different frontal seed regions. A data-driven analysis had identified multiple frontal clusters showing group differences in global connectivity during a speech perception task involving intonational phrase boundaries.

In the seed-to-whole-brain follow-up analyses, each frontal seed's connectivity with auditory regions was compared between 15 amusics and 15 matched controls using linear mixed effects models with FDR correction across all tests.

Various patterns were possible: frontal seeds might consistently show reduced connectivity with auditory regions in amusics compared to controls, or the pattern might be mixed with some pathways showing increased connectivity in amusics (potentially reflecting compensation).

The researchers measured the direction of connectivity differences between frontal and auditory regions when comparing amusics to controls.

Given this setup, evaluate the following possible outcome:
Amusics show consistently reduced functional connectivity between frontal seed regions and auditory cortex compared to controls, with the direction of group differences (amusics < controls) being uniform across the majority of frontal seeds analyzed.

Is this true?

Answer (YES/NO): YES